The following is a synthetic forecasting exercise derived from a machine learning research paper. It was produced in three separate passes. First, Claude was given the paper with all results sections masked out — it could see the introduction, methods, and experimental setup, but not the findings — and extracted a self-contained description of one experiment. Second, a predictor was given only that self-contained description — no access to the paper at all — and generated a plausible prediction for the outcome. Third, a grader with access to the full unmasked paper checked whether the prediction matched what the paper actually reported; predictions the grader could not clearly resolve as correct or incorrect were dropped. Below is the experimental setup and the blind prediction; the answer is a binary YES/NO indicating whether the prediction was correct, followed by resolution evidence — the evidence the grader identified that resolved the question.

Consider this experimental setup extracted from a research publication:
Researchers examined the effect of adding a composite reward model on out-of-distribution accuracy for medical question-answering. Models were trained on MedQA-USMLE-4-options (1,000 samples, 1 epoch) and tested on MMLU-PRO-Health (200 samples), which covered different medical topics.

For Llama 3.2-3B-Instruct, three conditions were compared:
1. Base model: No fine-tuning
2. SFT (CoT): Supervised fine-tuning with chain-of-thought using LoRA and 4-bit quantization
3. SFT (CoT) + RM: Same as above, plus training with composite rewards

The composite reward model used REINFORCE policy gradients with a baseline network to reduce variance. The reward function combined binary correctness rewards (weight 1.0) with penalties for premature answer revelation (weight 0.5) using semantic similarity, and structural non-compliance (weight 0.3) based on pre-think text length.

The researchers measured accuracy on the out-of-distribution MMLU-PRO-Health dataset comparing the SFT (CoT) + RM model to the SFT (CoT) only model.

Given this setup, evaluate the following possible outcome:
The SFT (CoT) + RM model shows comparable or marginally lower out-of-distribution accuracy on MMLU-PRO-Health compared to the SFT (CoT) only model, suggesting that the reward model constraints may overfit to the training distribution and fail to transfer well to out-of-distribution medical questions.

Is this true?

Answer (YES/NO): YES